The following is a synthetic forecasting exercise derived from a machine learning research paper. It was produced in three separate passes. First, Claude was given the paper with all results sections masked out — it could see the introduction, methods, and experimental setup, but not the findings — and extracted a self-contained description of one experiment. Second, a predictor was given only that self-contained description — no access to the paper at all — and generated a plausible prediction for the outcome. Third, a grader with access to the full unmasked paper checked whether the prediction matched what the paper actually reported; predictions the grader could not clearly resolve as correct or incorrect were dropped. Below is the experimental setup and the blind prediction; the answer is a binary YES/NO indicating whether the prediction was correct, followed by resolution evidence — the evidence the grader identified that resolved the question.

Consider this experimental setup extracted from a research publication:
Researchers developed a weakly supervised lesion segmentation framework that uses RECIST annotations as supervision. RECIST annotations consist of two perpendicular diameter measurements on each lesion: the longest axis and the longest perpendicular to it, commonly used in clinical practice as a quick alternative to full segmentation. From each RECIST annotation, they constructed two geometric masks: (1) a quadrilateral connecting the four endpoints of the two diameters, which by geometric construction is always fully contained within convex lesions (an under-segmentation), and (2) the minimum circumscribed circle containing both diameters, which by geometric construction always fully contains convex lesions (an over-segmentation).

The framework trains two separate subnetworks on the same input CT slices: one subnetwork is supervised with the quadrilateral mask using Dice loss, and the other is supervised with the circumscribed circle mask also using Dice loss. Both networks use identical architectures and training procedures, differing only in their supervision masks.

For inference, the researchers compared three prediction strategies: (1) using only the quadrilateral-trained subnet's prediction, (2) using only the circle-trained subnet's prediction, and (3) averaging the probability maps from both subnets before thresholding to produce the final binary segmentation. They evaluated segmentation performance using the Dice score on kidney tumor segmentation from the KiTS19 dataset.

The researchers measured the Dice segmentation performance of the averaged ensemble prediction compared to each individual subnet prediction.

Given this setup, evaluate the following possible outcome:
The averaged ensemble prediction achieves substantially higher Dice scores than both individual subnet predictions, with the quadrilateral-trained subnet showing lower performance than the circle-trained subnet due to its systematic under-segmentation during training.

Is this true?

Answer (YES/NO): NO